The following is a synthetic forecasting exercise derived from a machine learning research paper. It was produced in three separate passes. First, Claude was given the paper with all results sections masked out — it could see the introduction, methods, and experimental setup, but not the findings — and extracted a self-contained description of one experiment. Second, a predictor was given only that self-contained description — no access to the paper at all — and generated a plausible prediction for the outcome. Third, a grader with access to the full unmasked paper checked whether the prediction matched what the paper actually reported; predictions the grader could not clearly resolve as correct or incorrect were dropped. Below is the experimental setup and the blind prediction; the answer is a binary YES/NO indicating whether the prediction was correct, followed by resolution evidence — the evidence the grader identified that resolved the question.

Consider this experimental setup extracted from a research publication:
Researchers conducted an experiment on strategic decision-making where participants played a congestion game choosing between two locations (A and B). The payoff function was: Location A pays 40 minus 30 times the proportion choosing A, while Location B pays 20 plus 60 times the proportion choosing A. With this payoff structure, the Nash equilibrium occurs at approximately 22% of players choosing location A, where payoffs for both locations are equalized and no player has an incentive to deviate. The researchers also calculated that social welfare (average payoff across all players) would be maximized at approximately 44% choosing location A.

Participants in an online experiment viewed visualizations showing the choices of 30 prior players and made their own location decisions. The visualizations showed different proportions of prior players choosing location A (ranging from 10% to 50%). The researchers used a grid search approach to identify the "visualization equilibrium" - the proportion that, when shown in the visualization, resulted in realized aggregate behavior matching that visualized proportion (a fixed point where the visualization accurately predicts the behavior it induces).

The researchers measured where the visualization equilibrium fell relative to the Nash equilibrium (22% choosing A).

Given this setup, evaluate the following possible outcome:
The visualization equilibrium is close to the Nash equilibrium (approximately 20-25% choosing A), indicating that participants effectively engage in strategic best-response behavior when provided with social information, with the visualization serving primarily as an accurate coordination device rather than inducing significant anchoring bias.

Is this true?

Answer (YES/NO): NO